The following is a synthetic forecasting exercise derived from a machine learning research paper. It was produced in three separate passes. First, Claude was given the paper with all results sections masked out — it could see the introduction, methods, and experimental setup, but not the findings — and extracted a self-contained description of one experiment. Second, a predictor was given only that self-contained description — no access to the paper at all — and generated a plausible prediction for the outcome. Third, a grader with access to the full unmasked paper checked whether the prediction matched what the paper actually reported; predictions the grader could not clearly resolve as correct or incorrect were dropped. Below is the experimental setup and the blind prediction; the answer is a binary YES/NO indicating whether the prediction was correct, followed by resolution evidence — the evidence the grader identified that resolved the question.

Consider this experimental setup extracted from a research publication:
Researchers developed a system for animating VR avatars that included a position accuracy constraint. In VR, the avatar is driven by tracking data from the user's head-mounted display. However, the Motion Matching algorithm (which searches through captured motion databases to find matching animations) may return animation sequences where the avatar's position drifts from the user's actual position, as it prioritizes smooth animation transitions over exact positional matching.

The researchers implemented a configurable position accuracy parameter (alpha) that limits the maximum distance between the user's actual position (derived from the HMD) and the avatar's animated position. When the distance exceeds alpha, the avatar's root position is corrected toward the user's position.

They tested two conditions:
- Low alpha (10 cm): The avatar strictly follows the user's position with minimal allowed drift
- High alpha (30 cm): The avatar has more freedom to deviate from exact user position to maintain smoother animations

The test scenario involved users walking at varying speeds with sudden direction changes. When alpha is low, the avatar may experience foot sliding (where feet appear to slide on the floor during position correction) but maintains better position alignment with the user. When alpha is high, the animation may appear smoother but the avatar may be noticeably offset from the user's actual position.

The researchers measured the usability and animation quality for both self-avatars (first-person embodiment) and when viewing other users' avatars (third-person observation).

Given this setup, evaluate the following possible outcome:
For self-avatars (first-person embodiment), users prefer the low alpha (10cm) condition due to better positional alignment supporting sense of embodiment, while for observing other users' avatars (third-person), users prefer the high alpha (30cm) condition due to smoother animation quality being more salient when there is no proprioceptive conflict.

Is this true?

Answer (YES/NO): YES